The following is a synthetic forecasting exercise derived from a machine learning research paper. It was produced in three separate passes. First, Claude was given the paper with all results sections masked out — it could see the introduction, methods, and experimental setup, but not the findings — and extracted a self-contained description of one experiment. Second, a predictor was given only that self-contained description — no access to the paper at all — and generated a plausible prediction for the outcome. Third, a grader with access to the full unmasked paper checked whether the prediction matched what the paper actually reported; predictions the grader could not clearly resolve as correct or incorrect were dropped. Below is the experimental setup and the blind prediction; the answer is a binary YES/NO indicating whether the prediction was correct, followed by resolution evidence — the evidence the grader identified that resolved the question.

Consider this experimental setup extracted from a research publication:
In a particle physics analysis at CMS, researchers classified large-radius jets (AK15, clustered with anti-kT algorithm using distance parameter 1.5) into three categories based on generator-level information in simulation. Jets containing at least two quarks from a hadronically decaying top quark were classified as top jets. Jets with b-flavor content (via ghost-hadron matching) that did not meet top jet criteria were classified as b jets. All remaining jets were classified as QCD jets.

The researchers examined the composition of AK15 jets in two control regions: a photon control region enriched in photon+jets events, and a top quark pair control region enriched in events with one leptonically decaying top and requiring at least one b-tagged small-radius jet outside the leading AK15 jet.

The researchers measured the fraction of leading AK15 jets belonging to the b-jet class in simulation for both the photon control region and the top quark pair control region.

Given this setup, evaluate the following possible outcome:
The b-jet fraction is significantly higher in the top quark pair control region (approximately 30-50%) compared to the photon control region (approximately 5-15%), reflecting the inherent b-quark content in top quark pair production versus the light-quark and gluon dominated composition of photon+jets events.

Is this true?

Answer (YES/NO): NO